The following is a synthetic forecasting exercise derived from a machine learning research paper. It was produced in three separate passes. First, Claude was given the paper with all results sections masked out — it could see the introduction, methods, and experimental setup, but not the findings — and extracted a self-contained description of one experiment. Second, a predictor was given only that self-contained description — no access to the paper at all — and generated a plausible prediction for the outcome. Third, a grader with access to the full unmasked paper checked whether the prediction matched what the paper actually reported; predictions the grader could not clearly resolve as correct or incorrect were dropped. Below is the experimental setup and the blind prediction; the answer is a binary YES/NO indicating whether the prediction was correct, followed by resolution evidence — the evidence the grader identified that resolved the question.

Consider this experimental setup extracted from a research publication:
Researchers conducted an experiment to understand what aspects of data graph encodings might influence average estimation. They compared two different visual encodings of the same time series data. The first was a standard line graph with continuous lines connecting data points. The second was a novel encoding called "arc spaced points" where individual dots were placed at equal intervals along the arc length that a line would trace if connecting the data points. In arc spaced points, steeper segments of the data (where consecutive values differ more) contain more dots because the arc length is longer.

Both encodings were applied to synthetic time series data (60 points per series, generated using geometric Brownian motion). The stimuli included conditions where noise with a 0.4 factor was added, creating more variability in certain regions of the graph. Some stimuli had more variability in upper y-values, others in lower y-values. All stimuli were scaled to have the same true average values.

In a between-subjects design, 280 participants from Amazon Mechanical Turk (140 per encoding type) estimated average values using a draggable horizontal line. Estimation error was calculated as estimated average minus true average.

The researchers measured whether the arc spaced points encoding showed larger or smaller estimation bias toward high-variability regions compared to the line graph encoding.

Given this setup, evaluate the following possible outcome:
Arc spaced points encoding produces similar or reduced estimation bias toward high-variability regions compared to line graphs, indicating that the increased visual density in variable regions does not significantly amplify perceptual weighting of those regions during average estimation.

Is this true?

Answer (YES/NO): NO